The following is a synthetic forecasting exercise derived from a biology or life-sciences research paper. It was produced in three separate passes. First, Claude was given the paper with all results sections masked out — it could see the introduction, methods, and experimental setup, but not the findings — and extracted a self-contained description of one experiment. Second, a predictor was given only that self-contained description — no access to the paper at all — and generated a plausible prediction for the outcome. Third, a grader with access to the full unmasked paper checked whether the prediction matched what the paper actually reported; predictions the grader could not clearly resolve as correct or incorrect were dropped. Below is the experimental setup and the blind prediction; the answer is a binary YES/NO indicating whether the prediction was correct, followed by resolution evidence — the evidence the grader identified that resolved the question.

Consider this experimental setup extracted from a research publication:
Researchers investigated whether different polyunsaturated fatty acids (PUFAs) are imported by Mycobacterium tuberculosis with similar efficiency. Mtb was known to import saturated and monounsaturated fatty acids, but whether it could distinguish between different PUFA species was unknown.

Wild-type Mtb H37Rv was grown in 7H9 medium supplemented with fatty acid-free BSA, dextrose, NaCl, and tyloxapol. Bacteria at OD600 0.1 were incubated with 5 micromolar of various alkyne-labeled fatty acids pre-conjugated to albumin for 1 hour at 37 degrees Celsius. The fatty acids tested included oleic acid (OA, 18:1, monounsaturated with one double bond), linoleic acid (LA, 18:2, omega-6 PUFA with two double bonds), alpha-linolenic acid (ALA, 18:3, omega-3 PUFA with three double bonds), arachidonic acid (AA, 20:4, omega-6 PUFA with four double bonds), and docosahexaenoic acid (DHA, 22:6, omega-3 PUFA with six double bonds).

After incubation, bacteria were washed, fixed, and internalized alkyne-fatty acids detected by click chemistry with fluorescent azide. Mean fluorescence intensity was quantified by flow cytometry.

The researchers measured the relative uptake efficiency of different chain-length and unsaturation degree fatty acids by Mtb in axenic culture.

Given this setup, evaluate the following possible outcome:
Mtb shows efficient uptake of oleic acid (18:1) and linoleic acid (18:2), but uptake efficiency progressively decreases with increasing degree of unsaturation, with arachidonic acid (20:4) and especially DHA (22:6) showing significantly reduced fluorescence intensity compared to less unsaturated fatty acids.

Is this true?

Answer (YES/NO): NO